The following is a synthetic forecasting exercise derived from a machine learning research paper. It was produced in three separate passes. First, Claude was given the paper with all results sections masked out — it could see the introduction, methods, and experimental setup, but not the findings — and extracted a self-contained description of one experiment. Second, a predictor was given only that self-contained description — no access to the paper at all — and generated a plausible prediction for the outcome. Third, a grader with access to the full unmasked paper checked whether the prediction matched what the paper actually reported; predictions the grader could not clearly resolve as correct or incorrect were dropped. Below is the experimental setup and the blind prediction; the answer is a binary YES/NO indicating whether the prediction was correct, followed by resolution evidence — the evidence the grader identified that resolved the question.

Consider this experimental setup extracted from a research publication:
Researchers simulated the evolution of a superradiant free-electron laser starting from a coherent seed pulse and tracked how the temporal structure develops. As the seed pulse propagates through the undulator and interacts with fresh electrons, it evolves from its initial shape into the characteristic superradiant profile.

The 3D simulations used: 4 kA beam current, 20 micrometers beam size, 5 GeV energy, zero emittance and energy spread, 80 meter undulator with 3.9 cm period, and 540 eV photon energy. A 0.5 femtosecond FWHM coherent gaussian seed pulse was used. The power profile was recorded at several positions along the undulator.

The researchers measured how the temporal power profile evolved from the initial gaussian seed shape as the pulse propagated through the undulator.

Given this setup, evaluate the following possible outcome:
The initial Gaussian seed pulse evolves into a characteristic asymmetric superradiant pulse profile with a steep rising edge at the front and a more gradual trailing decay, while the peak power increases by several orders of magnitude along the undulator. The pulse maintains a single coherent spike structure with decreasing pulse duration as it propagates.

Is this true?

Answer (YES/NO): NO